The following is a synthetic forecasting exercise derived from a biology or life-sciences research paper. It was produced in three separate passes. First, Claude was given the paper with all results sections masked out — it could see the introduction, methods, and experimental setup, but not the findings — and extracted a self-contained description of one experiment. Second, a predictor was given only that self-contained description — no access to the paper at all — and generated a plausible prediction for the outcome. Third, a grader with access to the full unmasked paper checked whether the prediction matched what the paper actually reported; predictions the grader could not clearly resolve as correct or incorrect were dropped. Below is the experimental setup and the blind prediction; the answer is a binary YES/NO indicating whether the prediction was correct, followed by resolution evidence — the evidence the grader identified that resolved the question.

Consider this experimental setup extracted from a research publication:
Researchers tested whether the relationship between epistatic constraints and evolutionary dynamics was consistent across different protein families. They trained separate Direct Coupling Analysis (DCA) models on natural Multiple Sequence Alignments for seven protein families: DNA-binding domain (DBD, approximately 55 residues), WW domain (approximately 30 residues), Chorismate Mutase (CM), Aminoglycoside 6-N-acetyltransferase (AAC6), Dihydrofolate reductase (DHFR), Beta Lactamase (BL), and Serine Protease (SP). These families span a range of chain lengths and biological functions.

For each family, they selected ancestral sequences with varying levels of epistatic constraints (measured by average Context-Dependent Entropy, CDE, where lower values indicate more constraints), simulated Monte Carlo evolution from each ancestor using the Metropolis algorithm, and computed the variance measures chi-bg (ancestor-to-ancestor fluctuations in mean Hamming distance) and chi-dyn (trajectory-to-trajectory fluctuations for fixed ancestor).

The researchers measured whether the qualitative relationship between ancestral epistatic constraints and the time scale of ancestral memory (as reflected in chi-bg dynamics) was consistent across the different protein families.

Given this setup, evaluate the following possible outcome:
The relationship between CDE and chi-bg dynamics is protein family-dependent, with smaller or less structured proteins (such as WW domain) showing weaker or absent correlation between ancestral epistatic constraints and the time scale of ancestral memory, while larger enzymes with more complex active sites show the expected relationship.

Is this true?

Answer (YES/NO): YES